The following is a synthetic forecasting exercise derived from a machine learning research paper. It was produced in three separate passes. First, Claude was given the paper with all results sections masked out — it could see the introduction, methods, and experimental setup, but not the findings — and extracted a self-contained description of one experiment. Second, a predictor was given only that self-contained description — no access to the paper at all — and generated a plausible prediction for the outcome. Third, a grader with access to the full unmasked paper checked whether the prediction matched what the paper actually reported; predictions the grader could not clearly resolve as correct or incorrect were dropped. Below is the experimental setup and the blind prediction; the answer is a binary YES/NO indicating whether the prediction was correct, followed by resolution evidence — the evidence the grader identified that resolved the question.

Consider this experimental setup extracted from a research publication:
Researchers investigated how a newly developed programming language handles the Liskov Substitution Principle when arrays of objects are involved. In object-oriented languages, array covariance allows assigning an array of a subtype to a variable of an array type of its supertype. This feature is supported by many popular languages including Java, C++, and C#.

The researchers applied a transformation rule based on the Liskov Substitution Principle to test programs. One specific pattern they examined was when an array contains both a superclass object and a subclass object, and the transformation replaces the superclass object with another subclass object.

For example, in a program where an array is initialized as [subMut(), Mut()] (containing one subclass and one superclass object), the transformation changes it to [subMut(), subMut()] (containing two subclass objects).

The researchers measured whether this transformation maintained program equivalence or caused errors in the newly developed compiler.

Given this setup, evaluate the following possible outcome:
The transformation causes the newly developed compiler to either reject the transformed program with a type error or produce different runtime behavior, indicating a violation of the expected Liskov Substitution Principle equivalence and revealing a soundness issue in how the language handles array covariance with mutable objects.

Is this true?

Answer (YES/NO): NO